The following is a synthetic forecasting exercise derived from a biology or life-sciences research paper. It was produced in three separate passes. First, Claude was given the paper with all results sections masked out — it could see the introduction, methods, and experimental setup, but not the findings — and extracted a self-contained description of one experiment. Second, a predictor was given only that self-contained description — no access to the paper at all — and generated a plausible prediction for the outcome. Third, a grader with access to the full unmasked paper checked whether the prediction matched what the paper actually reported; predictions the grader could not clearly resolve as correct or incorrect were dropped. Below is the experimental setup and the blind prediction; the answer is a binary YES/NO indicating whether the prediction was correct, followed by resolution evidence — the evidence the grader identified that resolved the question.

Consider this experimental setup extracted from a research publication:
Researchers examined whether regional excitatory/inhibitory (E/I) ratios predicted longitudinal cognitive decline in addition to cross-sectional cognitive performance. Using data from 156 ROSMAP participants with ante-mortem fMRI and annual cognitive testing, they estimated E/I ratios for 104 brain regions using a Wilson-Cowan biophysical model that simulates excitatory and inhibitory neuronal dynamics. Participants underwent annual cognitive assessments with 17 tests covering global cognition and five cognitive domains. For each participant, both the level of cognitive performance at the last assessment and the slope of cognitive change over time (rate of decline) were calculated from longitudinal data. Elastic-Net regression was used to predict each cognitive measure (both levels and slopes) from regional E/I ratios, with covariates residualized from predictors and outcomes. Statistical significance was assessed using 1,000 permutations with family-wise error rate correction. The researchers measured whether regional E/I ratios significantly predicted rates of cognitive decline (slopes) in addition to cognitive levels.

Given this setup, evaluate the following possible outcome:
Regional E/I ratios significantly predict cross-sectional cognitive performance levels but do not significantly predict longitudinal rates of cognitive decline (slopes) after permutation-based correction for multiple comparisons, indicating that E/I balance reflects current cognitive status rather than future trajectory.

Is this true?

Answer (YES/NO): NO